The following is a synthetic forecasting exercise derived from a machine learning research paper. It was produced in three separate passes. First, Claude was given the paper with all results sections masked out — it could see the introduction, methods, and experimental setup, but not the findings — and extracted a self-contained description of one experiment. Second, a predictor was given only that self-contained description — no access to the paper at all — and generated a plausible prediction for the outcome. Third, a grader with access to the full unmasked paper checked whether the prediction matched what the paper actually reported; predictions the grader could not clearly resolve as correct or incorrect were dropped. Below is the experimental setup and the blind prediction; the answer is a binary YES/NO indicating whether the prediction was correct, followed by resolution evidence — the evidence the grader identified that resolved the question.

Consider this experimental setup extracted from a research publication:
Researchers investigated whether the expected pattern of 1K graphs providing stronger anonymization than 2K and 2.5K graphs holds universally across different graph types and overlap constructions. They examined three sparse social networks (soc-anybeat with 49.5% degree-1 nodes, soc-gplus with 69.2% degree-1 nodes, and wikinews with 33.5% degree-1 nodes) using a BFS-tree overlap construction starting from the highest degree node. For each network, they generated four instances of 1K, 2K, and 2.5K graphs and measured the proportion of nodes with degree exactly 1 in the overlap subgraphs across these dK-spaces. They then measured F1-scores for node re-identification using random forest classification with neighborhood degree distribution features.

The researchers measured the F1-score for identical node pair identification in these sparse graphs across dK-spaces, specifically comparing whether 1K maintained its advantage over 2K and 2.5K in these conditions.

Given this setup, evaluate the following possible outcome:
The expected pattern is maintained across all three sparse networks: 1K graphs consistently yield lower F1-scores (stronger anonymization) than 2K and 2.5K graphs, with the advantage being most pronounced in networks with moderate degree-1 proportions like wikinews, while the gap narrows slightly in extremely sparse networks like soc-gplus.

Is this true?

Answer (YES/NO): NO